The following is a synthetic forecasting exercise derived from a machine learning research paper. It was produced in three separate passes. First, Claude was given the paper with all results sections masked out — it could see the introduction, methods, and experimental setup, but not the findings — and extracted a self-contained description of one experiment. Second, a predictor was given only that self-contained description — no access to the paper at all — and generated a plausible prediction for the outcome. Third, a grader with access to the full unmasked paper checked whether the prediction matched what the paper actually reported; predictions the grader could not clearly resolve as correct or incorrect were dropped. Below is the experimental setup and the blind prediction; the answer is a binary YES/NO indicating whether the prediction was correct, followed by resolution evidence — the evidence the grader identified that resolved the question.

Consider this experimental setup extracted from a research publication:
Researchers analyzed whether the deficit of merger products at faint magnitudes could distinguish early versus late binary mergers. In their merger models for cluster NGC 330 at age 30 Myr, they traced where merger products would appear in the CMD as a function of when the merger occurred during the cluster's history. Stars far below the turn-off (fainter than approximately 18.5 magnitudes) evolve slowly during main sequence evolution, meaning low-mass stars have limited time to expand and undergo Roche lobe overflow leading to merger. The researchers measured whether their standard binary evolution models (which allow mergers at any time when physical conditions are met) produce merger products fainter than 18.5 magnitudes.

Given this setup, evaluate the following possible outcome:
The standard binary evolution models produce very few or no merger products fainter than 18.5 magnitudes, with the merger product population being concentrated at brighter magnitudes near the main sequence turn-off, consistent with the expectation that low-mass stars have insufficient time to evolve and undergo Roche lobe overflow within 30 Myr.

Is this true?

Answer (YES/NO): YES